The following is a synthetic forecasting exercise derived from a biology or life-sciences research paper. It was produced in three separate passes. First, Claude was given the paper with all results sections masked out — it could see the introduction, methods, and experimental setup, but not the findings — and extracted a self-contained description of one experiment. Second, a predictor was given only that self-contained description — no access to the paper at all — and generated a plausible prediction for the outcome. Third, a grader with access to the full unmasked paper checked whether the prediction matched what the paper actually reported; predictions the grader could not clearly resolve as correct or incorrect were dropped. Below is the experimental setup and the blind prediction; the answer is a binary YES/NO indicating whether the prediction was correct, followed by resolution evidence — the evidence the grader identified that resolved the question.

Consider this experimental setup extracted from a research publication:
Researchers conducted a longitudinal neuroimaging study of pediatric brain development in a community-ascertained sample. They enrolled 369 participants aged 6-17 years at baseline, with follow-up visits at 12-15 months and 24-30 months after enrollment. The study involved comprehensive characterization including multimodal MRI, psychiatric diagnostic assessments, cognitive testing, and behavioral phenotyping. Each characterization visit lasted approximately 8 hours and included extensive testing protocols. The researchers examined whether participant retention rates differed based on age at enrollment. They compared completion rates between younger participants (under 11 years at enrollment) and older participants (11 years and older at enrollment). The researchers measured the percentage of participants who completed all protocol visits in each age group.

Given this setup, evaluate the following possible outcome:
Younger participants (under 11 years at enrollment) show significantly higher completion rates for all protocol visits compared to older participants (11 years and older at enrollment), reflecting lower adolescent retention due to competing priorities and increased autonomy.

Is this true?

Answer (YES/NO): YES